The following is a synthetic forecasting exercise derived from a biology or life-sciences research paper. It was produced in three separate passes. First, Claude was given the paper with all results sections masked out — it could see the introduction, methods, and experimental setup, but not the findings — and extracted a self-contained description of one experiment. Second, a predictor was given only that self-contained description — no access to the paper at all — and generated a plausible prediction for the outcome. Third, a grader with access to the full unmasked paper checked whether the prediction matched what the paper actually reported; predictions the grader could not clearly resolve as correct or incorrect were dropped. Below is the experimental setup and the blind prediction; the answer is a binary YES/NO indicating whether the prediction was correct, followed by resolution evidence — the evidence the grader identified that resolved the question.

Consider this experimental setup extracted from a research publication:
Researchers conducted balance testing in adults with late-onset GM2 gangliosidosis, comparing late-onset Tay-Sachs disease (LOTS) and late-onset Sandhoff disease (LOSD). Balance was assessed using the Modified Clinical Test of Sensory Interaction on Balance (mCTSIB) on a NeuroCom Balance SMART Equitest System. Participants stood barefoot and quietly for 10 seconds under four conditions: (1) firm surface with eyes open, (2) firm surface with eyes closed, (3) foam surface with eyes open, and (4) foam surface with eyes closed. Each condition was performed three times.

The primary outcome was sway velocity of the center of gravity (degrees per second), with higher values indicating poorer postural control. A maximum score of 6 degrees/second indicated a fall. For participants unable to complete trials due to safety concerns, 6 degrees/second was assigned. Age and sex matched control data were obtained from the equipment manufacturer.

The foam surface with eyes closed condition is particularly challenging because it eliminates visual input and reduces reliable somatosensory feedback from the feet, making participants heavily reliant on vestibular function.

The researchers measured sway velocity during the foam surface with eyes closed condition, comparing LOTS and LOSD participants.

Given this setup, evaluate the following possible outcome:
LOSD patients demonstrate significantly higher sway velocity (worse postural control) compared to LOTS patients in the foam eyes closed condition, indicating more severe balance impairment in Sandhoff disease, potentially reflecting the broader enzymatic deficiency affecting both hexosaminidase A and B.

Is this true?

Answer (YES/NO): NO